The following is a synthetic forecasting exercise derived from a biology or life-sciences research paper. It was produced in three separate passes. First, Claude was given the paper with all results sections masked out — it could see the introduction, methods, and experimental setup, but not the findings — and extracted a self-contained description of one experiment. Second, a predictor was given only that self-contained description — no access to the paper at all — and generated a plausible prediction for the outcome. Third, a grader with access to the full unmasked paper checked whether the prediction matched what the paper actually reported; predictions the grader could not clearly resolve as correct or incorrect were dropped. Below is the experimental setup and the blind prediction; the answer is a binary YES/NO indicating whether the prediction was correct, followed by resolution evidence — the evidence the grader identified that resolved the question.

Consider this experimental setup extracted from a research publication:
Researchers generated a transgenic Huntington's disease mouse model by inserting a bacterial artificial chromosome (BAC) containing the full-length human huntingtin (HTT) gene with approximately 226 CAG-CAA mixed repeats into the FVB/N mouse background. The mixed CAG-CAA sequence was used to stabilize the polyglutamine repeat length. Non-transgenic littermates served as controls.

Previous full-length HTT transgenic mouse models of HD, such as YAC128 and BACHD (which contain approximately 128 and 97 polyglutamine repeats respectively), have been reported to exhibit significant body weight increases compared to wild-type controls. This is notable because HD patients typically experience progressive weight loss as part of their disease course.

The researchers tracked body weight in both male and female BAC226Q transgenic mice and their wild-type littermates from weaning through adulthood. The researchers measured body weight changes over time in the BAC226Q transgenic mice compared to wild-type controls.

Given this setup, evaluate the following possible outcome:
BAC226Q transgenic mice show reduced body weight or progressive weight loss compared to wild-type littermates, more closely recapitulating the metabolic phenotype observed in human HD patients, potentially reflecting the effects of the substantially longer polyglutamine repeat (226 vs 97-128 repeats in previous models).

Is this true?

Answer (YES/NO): YES